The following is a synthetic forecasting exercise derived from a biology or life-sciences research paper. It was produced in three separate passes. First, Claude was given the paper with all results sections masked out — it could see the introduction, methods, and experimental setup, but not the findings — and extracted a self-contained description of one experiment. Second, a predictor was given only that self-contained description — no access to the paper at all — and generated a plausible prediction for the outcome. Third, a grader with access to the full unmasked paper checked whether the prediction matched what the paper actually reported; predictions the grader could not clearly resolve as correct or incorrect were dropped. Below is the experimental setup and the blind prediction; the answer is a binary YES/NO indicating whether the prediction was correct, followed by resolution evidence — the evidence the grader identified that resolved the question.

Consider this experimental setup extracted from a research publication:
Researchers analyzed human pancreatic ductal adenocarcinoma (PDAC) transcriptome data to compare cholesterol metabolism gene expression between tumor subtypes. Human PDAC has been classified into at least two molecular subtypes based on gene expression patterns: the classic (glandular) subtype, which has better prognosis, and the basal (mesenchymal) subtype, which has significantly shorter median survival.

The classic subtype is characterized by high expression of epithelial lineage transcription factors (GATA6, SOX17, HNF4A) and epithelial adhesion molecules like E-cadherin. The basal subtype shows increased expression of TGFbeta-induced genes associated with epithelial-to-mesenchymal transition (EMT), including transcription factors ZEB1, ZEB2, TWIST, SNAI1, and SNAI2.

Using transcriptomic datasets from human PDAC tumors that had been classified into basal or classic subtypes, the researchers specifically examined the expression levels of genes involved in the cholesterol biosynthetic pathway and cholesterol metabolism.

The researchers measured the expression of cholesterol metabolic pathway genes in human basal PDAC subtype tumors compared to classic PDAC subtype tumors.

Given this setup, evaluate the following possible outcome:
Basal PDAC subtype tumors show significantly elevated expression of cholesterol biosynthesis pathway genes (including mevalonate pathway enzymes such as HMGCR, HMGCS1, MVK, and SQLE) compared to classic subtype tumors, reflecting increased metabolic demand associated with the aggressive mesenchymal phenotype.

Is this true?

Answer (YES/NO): NO